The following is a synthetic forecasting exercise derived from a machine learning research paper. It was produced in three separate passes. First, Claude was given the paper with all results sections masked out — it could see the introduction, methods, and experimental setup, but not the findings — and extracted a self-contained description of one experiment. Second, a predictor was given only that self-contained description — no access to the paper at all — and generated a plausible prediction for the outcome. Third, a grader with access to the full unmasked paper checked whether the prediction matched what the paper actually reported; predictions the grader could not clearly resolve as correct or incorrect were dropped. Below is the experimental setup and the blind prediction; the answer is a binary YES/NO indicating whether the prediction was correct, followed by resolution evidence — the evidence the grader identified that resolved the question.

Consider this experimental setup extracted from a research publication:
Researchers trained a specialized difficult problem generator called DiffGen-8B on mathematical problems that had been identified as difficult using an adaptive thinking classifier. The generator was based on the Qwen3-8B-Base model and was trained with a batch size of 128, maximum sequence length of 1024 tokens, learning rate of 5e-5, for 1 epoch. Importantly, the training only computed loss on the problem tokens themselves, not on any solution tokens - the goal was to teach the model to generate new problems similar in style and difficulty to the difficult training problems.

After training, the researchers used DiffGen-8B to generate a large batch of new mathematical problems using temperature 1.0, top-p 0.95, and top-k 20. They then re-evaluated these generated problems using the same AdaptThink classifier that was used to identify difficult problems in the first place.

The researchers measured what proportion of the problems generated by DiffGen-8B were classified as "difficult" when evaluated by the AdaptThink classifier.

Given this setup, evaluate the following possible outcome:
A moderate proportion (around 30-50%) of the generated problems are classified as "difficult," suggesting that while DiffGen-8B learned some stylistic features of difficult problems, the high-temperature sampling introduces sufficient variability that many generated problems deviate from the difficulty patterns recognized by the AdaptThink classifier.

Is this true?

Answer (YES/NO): NO